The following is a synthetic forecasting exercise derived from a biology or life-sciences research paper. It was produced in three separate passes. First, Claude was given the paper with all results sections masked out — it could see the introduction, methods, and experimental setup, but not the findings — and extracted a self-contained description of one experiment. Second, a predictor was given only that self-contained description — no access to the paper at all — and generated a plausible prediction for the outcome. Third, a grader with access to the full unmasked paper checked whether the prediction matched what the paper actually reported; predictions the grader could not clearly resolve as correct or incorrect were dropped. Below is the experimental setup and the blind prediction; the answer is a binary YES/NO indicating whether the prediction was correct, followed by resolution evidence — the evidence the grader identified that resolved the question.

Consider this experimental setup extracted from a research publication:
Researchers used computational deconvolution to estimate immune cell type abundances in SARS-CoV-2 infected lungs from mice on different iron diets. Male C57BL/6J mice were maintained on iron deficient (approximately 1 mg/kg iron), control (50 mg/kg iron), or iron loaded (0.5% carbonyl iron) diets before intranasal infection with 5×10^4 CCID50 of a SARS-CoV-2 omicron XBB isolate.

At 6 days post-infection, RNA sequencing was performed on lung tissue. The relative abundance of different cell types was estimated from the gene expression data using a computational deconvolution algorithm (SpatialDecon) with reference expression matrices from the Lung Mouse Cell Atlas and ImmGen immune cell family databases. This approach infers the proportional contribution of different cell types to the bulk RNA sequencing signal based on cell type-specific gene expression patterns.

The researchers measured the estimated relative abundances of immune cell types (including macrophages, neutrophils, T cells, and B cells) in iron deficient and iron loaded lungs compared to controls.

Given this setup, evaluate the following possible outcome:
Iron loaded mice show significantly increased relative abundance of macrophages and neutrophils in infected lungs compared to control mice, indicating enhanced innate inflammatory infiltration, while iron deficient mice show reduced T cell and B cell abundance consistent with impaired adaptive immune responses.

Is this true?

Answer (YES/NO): NO